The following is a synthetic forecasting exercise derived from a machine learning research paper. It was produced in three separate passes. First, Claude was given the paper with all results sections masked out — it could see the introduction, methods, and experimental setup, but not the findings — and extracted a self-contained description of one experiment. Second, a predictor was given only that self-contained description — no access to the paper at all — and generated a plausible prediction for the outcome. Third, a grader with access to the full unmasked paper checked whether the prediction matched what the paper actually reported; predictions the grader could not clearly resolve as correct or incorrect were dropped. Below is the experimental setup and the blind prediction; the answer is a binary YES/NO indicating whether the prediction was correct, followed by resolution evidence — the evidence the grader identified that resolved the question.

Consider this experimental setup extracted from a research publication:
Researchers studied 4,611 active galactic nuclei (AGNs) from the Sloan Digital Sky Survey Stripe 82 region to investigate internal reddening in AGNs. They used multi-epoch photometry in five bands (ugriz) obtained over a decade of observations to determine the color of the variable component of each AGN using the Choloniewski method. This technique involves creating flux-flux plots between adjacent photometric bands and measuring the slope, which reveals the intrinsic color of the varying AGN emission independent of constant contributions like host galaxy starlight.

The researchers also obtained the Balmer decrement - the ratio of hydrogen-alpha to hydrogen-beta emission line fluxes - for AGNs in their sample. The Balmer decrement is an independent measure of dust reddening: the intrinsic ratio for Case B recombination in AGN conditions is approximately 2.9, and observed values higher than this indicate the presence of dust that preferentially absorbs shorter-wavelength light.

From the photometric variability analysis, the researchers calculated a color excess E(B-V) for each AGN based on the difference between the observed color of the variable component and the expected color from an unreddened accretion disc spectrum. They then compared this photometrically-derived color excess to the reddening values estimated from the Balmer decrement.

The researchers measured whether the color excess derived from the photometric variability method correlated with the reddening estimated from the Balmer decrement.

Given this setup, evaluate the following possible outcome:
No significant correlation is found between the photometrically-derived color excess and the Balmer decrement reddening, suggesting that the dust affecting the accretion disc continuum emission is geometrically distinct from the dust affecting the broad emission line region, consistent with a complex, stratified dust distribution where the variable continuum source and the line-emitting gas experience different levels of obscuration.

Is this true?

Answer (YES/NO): NO